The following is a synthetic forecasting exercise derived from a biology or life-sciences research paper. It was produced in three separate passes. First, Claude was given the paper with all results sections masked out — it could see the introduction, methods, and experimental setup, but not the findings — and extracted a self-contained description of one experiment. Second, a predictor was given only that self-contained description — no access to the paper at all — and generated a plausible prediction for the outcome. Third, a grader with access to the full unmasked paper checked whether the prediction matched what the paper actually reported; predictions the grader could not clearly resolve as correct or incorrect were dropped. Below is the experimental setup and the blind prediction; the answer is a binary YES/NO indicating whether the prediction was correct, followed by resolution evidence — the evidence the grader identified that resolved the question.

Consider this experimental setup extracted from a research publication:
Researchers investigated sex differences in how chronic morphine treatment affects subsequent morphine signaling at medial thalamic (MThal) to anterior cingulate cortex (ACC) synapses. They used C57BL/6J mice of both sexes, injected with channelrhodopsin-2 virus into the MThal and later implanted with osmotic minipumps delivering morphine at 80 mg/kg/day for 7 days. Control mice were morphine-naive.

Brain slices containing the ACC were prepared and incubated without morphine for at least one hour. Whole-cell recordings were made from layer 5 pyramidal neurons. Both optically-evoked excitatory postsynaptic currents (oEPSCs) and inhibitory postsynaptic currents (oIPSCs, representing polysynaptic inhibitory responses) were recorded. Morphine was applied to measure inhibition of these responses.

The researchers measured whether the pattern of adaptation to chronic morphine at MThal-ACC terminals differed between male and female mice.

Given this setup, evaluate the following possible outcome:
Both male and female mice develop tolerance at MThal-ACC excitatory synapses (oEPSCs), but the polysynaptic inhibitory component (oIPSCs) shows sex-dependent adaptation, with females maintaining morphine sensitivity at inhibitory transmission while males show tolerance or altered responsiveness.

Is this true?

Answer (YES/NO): NO